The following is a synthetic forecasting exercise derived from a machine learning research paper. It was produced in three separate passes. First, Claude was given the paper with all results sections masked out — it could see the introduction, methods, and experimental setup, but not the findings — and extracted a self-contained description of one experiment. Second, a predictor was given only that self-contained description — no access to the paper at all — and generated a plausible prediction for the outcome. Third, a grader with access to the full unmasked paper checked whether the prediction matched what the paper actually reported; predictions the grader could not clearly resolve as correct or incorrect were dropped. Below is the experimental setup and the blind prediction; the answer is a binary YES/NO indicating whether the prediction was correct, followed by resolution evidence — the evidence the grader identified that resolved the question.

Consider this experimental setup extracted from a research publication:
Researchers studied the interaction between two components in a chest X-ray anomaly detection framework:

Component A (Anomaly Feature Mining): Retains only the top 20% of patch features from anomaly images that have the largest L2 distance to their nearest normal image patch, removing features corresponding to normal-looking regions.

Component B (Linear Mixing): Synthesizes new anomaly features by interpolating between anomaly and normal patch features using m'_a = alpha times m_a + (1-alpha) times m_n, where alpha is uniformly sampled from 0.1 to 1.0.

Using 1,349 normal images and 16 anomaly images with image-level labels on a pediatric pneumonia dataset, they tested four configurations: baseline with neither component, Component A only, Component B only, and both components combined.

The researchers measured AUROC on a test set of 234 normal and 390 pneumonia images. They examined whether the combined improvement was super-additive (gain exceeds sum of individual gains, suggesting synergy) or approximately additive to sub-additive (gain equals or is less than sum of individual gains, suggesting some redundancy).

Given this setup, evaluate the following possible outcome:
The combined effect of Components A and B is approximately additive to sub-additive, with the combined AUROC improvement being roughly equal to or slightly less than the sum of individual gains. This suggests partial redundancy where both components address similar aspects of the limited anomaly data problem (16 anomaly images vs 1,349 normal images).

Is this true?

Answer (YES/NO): YES